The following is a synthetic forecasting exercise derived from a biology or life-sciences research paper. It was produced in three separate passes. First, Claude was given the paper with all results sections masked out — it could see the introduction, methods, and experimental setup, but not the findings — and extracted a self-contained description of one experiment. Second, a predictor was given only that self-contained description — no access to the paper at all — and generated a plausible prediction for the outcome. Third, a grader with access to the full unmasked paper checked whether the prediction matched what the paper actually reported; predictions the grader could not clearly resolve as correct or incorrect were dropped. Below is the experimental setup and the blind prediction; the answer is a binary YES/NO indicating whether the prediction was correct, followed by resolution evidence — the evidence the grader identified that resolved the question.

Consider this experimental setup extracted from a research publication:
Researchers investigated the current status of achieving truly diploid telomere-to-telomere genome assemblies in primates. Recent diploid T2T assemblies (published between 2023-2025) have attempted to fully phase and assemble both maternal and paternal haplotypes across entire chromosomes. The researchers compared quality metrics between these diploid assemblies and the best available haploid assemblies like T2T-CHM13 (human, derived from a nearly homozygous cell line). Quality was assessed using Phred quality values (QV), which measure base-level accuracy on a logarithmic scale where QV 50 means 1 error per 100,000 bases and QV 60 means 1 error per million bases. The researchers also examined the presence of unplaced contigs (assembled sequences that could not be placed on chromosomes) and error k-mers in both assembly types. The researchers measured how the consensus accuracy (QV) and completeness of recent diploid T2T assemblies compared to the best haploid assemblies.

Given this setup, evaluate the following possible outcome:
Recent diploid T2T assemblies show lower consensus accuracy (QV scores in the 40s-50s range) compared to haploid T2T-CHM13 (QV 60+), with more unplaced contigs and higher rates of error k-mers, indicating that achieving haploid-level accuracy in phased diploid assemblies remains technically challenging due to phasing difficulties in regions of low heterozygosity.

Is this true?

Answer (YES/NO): NO